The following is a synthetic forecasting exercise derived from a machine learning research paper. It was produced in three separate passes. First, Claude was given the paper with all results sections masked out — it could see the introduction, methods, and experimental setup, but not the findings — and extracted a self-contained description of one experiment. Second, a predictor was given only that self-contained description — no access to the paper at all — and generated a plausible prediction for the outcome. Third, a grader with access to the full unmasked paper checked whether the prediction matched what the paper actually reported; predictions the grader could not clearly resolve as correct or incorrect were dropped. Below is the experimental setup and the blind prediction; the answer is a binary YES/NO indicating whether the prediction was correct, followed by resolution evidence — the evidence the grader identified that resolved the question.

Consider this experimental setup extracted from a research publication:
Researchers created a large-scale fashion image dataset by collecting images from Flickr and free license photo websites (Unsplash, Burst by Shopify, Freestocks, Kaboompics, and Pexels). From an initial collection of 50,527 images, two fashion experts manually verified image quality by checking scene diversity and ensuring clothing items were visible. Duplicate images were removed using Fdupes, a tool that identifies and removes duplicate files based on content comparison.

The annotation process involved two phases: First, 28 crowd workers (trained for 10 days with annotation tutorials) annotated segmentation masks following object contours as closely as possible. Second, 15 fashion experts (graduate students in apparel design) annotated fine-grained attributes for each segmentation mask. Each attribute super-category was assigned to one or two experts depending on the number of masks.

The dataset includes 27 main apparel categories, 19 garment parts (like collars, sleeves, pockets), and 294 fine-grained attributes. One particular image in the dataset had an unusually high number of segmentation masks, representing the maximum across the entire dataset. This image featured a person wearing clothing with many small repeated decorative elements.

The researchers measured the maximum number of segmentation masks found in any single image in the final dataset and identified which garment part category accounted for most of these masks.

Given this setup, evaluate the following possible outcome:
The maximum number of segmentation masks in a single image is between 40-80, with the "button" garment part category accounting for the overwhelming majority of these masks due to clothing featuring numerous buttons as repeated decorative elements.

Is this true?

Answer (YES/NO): NO